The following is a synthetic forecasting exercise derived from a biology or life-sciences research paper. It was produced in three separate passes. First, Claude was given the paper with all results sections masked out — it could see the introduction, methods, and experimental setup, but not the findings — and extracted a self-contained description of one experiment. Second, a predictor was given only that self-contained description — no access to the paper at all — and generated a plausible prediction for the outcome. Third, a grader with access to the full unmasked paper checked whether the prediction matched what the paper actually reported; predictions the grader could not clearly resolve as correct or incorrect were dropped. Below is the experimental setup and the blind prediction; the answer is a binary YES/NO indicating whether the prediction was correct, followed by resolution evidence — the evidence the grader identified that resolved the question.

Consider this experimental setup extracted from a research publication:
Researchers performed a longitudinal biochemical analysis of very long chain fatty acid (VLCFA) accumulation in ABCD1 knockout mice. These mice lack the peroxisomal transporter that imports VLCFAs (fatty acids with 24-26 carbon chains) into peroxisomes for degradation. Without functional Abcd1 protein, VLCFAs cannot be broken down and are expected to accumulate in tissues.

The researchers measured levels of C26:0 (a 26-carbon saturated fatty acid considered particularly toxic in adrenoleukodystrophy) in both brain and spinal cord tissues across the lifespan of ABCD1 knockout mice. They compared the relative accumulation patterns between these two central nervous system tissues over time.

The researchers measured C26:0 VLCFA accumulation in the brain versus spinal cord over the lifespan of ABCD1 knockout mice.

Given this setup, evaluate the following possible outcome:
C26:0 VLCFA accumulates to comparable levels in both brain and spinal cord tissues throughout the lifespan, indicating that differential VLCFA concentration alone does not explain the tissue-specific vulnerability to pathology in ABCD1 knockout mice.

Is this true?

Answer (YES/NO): NO